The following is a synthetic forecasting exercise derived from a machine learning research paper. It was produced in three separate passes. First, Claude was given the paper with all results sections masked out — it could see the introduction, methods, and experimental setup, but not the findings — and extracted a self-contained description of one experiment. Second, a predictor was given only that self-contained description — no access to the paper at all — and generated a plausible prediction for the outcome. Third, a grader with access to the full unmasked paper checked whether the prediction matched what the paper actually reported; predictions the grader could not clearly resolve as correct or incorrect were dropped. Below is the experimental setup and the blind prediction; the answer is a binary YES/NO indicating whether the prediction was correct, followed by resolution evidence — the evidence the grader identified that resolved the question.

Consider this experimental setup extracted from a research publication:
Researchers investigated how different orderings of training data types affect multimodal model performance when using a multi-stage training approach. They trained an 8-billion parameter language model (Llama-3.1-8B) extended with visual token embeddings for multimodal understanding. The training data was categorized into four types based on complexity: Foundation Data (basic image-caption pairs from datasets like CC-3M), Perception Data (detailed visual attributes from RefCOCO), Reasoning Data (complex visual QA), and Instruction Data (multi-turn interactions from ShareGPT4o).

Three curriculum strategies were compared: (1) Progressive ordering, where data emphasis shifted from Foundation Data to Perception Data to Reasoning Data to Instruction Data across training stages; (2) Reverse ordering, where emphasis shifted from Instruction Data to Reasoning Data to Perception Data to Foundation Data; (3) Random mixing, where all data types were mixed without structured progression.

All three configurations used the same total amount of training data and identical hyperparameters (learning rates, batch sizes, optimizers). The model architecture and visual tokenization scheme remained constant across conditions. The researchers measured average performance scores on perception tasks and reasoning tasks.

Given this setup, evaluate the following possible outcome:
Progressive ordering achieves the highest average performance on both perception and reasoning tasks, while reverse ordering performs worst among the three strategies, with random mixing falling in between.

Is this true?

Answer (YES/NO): YES